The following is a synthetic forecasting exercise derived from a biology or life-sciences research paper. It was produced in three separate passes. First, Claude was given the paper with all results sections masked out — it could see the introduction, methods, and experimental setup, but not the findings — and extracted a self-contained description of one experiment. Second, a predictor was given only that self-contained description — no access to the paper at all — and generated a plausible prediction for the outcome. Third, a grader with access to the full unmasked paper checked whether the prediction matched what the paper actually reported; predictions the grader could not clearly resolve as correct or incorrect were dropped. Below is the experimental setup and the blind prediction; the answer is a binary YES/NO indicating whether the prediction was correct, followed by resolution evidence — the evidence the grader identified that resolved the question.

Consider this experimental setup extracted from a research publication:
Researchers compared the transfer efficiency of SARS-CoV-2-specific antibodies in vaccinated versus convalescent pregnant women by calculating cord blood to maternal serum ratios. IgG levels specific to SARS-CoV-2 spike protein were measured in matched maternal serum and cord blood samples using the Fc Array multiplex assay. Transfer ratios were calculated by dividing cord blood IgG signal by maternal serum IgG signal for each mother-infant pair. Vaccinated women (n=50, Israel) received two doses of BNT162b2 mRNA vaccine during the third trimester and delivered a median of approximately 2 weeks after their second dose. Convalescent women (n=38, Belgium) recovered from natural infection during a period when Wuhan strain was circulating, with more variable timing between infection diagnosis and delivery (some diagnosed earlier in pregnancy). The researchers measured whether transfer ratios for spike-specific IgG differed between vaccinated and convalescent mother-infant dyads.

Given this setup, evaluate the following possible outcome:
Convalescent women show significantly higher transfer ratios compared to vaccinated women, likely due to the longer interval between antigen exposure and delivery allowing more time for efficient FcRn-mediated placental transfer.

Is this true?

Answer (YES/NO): NO